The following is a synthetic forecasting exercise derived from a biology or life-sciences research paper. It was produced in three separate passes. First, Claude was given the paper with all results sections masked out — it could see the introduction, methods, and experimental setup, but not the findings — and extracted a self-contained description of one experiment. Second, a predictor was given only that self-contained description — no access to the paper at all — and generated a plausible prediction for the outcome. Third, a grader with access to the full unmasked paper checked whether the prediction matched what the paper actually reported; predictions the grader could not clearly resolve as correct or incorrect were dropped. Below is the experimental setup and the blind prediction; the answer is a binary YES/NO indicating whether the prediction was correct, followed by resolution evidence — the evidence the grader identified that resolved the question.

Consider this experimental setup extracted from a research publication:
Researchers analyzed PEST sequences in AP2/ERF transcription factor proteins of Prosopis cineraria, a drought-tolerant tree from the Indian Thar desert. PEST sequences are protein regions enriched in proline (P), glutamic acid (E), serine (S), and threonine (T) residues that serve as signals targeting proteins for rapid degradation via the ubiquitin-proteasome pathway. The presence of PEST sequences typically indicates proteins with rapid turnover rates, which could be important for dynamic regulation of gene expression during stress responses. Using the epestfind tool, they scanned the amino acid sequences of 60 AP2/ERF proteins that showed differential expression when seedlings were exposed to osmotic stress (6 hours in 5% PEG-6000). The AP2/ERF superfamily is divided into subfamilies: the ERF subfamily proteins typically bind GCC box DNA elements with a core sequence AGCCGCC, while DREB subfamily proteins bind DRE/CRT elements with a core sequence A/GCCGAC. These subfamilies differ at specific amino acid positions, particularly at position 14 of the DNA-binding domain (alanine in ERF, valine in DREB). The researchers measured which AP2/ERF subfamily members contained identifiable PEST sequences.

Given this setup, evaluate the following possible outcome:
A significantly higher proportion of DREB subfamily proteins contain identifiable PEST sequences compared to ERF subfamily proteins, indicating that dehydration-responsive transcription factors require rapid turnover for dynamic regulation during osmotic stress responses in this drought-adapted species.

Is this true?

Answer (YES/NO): NO